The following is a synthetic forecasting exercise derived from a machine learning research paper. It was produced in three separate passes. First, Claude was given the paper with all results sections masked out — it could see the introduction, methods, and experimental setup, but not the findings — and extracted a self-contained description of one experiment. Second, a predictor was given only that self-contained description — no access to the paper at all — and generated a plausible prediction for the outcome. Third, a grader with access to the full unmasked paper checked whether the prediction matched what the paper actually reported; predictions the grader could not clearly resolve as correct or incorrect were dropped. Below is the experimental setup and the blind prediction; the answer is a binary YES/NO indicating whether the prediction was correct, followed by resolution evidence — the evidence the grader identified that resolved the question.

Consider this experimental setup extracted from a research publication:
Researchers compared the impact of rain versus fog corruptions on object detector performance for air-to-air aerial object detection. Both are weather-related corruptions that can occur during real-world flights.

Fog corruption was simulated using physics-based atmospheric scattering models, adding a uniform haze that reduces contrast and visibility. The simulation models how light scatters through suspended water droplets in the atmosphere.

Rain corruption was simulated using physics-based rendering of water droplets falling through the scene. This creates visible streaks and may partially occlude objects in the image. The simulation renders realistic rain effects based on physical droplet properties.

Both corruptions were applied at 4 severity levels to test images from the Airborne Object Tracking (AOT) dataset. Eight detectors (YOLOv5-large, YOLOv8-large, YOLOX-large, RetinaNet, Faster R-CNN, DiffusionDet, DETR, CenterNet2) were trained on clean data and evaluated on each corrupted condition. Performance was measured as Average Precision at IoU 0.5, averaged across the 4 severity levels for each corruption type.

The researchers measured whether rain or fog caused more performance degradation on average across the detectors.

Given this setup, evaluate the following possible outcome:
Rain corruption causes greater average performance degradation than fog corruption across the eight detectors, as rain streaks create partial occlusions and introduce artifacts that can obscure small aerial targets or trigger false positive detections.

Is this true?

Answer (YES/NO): YES